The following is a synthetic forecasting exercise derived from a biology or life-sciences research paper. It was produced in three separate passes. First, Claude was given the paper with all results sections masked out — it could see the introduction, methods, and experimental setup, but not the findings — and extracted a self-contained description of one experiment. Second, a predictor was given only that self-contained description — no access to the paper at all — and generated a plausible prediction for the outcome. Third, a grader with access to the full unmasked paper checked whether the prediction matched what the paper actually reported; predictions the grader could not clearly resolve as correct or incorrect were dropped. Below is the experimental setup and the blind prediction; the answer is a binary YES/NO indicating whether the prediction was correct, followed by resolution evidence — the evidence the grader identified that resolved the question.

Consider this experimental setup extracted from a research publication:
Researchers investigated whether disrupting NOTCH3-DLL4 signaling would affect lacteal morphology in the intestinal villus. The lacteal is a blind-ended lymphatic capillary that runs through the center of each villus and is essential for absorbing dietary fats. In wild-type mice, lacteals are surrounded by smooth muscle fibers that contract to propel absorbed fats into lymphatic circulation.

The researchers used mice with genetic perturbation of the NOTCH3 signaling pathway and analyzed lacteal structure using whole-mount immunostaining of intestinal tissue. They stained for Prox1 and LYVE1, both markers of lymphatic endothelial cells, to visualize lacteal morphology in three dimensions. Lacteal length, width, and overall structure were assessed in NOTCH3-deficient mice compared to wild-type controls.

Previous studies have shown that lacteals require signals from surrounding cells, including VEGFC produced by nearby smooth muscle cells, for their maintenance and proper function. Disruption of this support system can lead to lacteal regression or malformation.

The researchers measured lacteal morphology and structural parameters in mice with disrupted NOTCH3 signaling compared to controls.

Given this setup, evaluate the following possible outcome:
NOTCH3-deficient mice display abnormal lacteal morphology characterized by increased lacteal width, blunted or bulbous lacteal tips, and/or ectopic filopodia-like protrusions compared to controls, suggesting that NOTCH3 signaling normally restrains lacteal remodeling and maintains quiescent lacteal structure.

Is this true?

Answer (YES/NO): NO